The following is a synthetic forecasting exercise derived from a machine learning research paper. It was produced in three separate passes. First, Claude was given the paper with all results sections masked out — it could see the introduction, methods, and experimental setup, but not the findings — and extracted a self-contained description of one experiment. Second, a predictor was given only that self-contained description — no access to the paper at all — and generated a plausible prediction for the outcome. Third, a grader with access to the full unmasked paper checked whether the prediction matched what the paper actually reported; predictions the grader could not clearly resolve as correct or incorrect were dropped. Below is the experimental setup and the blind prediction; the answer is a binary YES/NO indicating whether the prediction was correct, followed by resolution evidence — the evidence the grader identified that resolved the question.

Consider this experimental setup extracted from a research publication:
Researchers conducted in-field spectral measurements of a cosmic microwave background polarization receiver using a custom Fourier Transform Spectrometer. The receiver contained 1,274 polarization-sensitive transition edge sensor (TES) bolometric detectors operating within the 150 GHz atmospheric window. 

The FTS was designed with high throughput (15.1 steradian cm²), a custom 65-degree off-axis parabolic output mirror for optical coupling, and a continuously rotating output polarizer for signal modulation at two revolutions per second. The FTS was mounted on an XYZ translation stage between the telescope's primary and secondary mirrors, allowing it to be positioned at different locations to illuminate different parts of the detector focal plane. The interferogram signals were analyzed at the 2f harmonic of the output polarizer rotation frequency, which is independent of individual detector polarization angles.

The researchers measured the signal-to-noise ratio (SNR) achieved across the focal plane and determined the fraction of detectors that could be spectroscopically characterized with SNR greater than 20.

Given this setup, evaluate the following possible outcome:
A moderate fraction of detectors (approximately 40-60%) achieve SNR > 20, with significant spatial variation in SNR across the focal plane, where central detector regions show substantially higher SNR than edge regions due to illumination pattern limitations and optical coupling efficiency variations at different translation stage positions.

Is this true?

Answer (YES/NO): NO